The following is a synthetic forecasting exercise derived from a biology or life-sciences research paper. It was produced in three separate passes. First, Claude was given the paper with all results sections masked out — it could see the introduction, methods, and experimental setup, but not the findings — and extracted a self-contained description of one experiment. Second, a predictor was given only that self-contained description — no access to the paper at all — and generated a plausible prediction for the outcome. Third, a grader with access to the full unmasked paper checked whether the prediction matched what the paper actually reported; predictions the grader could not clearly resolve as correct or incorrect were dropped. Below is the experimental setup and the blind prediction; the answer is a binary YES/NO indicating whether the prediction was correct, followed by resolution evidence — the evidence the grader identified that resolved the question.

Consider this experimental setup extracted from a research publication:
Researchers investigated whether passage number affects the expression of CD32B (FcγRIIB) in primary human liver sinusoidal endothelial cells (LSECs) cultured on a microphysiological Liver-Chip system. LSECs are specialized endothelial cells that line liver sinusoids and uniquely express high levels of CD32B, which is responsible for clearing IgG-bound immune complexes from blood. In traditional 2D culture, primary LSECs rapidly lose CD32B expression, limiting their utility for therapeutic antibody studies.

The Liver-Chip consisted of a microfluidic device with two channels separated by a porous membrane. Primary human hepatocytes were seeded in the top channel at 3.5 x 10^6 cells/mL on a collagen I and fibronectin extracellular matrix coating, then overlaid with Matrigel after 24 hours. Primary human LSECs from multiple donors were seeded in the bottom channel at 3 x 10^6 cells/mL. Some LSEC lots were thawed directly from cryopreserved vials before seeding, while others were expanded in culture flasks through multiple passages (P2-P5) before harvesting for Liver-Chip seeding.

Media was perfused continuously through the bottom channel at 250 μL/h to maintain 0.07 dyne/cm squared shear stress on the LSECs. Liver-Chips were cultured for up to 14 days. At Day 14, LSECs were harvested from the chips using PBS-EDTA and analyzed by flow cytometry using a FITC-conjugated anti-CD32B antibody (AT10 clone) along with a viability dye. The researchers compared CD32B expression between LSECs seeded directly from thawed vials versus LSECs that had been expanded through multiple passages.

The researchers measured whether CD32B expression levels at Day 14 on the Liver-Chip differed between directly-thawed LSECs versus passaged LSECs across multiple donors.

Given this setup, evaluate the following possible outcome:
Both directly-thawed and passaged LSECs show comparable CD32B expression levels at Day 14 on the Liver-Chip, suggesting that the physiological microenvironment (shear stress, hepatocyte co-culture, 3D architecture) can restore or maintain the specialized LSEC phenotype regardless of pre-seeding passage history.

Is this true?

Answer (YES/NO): YES